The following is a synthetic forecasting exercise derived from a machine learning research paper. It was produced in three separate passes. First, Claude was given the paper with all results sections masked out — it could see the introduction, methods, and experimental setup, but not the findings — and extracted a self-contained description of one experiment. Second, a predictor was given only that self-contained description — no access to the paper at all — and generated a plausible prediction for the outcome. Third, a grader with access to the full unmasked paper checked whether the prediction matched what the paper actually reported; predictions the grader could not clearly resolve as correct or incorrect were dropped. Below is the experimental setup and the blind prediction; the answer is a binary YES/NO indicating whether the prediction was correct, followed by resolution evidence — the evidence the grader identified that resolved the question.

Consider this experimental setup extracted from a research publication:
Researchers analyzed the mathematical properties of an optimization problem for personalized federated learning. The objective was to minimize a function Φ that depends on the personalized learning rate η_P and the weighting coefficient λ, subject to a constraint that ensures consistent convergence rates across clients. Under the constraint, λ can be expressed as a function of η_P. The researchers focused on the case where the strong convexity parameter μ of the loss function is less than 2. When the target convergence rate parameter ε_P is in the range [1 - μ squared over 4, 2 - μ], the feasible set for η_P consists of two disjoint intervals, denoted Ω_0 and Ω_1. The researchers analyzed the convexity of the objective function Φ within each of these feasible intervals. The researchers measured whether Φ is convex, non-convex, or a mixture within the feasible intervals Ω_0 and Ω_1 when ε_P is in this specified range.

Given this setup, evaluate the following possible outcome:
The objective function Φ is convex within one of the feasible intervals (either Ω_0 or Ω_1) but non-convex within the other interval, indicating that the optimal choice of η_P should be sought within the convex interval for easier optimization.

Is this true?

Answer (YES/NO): NO